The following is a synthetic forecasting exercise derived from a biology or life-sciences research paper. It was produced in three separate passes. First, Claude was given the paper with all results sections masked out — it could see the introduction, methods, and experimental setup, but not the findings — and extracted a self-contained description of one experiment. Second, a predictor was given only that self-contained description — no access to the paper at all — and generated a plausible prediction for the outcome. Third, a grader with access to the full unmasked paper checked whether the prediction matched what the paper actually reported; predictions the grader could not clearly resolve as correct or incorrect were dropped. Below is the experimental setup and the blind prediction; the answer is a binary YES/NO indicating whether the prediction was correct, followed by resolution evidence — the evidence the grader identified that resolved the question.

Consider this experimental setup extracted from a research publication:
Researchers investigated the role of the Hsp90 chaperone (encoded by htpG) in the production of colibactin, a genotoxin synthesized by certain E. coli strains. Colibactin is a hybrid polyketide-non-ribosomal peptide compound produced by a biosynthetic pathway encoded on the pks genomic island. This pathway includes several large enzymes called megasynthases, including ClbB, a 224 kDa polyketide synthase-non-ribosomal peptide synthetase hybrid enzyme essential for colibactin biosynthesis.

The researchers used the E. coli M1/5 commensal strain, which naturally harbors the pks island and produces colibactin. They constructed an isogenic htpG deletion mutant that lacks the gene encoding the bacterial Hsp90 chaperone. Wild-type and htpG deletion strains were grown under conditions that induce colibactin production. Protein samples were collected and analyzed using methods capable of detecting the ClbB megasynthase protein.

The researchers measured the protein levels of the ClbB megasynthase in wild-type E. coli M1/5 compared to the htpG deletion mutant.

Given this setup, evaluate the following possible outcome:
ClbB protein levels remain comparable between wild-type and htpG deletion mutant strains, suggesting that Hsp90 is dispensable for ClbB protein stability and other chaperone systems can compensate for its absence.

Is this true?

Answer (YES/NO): NO